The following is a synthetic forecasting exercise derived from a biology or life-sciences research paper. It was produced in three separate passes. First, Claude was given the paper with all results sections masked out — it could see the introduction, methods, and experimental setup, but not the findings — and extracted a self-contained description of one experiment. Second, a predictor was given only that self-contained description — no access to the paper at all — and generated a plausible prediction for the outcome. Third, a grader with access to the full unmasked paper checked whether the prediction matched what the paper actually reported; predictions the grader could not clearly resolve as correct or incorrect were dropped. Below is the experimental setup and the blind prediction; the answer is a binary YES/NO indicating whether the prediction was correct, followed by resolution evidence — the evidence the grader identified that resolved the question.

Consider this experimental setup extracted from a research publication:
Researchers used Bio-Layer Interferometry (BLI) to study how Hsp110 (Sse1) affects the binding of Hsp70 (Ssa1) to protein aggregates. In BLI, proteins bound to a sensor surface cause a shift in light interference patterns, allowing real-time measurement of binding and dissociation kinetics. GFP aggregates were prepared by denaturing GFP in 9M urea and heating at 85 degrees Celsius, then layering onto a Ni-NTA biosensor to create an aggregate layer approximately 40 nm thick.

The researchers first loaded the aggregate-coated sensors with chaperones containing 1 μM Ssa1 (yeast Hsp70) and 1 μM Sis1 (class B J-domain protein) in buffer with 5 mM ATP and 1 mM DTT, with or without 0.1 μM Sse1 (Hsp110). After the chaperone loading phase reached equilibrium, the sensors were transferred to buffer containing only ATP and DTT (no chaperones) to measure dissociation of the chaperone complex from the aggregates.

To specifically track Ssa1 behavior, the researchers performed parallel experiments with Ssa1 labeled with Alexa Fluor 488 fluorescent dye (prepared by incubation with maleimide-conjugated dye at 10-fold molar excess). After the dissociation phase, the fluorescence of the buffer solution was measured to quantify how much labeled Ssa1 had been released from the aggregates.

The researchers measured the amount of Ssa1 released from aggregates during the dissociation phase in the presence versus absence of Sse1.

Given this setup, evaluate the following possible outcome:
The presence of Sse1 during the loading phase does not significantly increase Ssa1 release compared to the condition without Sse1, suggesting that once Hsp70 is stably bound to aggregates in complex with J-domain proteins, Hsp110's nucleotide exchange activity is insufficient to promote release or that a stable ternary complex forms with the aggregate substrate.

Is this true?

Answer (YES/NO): NO